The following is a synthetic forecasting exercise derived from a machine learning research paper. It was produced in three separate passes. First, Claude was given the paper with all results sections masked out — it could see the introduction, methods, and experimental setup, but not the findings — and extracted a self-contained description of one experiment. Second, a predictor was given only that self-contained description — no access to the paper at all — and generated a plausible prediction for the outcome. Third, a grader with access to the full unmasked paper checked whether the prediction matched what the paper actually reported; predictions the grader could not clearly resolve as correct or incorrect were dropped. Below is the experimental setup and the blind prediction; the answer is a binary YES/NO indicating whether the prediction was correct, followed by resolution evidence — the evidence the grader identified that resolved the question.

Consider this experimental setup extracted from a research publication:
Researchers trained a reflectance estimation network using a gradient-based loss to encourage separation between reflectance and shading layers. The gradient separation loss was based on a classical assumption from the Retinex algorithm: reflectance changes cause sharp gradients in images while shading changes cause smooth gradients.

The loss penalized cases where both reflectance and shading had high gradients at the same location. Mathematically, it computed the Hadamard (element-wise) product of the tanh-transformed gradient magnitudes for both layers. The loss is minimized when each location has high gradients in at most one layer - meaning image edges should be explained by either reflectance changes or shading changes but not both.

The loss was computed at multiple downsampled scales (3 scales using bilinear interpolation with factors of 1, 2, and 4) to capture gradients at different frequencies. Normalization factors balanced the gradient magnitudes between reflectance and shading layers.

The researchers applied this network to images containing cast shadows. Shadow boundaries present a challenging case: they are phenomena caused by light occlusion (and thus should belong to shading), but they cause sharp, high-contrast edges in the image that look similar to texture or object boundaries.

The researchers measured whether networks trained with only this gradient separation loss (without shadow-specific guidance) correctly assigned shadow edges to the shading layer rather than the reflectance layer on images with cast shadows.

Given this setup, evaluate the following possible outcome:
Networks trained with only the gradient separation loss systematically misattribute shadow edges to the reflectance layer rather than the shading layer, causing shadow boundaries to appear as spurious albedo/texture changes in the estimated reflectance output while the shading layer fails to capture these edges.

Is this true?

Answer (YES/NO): YES